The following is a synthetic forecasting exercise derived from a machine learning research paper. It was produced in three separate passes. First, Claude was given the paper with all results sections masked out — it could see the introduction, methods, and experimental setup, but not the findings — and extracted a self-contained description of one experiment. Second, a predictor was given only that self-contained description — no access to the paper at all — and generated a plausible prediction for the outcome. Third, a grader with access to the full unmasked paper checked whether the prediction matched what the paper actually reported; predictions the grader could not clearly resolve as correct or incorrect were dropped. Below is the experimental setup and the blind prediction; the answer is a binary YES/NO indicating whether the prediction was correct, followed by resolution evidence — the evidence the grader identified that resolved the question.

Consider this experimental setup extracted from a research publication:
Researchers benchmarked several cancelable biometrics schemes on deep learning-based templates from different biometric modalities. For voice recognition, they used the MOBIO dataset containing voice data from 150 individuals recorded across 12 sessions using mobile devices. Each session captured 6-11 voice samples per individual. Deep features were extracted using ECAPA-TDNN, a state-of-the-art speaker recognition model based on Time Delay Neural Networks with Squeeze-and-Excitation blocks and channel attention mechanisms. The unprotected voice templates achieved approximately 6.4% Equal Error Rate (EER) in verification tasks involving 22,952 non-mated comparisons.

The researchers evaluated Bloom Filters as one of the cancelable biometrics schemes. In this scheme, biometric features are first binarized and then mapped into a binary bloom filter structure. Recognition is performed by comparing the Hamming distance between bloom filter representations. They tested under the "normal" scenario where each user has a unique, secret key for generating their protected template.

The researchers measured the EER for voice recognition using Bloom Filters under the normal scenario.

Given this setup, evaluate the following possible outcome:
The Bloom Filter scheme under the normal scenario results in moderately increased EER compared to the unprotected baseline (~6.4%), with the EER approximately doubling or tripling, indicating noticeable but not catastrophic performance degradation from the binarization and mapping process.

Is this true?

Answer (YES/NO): NO